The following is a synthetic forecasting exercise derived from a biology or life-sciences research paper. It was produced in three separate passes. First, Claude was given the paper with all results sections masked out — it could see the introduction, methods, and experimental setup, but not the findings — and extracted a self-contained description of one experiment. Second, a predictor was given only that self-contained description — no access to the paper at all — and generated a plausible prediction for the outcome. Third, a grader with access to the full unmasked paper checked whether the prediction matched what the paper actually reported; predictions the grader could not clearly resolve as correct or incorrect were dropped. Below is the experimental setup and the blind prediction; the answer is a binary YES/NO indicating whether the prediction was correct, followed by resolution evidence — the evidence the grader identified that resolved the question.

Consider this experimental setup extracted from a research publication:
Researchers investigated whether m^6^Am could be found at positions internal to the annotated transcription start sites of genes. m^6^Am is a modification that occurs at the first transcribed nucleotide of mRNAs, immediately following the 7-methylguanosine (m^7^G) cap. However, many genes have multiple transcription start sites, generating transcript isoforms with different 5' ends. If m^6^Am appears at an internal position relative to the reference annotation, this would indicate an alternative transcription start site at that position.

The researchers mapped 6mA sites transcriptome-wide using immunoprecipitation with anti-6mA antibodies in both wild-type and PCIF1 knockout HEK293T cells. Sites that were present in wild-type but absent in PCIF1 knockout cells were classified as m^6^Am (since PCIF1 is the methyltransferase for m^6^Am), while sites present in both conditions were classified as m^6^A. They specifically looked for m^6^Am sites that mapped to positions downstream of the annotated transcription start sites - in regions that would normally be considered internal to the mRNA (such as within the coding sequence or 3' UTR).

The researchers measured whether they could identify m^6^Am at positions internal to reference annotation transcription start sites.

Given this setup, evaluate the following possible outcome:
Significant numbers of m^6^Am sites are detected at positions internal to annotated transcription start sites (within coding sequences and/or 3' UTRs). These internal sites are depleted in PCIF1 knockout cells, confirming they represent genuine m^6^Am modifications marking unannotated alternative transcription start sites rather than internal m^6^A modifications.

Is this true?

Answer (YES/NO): YES